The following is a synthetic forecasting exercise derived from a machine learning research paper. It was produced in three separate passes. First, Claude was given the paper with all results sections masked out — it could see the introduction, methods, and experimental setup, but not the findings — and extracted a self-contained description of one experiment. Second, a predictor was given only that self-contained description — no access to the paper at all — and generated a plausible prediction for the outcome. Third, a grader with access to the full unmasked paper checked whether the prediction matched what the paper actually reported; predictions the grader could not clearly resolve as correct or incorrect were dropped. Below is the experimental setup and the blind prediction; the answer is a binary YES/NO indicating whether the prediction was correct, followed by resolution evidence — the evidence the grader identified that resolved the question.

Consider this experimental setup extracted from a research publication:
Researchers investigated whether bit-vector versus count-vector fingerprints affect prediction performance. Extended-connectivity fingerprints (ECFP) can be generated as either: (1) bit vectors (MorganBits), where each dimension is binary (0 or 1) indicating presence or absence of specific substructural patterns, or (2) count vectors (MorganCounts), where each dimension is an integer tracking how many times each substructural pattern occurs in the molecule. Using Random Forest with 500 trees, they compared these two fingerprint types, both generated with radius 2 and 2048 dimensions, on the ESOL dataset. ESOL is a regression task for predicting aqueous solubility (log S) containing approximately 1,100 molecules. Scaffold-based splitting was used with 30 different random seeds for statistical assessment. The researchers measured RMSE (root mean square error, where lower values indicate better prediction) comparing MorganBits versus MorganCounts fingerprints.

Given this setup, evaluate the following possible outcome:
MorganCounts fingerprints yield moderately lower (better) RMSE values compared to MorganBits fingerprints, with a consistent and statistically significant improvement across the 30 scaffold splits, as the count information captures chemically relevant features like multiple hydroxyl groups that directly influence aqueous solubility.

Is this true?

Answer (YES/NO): YES